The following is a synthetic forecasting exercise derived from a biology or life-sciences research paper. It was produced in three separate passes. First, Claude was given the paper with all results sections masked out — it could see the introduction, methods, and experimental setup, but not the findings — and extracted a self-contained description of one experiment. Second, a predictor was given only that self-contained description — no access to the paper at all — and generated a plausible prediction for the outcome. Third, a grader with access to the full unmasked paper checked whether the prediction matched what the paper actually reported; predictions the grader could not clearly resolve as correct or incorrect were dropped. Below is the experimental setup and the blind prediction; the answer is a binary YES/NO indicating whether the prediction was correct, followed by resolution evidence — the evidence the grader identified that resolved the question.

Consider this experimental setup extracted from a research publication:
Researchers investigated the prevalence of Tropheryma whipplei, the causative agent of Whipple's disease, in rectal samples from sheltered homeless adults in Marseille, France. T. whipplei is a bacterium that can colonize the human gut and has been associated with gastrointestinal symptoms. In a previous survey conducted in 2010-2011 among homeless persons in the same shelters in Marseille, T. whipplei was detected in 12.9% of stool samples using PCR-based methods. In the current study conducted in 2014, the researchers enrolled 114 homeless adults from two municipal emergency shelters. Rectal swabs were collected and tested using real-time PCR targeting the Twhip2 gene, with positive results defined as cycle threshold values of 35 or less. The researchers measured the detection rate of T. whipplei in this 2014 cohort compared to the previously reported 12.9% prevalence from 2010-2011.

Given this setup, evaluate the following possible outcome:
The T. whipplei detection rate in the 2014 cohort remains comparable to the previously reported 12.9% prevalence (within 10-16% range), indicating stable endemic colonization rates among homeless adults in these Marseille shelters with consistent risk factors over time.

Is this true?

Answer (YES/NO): NO